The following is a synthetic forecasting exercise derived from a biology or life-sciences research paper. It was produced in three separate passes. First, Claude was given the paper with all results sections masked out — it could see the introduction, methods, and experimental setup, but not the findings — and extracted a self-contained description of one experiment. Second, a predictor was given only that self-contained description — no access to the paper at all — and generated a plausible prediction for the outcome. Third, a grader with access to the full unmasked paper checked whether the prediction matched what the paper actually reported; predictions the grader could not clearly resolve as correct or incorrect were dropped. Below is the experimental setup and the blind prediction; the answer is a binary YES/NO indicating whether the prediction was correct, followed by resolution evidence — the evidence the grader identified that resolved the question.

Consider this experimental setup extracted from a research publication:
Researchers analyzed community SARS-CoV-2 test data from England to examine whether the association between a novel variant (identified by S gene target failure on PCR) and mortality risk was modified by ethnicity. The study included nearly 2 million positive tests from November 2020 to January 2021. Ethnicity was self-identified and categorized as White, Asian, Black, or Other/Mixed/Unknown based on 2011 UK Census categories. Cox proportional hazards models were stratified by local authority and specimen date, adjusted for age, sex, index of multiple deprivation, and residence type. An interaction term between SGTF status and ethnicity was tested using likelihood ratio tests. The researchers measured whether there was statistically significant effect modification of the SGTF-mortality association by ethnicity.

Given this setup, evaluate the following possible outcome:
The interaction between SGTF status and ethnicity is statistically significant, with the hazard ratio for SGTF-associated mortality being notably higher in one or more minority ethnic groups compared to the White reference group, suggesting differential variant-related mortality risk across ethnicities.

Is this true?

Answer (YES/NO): NO